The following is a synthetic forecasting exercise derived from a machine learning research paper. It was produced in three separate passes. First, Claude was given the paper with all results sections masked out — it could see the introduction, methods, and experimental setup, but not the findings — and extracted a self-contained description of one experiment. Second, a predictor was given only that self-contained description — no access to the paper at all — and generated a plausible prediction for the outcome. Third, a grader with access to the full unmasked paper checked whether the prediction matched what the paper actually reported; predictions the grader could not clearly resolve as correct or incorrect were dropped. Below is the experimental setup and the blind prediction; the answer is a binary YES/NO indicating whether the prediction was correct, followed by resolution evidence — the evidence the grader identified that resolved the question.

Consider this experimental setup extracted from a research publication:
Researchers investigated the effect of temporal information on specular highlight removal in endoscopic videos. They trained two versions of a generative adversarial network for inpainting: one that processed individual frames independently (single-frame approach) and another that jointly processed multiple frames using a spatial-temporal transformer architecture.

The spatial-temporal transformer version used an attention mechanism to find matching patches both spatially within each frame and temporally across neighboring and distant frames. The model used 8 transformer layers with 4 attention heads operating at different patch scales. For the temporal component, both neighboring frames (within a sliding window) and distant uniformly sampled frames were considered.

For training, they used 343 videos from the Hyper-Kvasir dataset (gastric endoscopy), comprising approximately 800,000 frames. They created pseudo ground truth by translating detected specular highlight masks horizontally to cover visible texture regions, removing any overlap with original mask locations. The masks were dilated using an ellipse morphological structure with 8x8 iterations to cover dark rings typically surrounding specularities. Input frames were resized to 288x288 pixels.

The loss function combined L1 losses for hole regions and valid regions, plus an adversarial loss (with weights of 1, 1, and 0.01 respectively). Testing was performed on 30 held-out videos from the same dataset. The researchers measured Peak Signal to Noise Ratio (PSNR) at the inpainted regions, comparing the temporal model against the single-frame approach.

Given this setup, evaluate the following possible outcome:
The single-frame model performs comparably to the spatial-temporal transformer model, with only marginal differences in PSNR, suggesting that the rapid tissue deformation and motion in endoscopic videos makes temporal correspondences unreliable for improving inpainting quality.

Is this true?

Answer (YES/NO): NO